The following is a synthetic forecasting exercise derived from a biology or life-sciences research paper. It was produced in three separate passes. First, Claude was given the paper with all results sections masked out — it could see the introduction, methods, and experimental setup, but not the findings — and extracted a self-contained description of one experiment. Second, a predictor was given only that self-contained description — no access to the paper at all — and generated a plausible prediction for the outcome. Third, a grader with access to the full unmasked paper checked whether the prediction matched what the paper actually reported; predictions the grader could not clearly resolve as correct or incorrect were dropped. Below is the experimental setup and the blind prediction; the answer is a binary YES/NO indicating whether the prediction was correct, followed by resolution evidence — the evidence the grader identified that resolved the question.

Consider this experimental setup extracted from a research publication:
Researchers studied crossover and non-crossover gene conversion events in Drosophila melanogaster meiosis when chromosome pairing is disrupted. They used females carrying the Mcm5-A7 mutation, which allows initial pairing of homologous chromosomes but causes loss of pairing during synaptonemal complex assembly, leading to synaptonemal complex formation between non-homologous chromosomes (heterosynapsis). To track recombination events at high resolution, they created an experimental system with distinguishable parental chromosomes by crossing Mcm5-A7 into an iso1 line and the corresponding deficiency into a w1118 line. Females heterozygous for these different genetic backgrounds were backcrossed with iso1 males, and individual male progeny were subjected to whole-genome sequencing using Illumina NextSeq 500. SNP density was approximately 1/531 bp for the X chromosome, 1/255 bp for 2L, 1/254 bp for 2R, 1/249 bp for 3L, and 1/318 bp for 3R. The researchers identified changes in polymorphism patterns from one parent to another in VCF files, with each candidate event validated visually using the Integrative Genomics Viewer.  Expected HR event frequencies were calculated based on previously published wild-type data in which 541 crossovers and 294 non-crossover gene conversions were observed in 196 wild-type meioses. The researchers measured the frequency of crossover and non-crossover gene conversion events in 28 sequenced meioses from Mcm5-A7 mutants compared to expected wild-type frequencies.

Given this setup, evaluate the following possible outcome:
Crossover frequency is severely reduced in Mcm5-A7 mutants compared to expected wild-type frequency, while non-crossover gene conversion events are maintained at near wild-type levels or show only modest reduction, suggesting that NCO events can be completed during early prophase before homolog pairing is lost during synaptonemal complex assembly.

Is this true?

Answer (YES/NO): NO